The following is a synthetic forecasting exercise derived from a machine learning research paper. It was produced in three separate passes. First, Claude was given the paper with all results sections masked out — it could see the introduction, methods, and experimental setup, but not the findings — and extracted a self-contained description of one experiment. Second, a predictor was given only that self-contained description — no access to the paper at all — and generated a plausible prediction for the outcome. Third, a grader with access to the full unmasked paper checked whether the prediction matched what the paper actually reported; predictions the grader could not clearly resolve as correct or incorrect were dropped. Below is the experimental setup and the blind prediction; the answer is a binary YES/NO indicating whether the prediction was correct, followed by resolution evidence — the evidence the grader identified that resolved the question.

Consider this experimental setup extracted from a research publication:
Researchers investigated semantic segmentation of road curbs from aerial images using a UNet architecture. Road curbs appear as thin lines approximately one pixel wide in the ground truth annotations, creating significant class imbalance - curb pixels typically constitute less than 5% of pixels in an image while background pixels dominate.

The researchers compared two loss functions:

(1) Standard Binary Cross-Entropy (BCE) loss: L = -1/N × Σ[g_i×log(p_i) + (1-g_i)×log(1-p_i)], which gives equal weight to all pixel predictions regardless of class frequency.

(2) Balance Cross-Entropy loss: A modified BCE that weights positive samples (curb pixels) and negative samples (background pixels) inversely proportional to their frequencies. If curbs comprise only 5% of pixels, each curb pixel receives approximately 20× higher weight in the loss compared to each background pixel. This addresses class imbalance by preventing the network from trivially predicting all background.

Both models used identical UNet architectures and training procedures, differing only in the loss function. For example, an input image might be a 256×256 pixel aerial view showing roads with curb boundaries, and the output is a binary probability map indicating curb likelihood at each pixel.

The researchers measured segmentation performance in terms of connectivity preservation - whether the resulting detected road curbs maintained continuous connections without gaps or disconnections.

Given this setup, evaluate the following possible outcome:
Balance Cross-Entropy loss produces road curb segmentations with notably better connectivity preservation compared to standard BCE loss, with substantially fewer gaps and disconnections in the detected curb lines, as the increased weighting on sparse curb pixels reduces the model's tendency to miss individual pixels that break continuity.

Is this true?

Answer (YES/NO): NO